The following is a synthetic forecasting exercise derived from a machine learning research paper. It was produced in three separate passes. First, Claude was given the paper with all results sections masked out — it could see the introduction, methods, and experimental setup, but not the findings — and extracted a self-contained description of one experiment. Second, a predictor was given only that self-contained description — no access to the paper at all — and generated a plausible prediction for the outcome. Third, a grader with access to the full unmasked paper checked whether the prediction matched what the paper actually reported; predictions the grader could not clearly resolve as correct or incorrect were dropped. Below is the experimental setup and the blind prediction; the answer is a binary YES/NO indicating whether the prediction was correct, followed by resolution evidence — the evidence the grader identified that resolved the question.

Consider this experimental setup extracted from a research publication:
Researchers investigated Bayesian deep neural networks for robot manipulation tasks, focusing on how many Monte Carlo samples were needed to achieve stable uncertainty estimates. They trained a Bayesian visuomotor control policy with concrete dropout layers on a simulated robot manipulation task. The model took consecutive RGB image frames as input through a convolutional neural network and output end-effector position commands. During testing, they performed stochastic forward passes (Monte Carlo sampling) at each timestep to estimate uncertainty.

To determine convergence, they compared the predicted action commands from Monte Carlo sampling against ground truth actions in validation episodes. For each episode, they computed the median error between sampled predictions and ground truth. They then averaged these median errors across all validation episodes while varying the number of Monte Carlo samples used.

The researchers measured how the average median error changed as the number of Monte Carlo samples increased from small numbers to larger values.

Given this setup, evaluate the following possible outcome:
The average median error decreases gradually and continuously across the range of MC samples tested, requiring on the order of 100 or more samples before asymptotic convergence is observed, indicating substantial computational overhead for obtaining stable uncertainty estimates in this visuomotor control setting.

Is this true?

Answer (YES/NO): NO